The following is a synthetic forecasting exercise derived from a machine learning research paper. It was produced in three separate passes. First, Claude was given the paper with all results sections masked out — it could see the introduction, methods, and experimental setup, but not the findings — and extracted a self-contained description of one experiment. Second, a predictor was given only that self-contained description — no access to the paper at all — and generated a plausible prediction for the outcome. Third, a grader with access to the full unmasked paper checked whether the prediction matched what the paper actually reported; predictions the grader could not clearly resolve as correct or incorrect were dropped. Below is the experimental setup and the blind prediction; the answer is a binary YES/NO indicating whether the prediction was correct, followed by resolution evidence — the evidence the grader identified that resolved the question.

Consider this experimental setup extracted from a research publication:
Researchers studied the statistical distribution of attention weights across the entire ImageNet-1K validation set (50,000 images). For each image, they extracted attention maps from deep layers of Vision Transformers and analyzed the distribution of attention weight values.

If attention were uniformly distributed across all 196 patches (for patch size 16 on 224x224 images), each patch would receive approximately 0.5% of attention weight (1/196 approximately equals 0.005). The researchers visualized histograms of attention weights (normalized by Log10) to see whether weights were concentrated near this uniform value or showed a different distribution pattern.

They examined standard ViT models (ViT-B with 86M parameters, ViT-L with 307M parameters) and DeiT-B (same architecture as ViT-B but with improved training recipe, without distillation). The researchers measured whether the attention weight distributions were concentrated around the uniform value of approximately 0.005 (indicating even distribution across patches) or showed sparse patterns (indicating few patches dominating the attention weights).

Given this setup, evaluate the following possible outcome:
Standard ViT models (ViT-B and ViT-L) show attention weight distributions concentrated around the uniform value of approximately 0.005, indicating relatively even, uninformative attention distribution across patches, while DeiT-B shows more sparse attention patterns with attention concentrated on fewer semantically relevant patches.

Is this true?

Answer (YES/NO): NO